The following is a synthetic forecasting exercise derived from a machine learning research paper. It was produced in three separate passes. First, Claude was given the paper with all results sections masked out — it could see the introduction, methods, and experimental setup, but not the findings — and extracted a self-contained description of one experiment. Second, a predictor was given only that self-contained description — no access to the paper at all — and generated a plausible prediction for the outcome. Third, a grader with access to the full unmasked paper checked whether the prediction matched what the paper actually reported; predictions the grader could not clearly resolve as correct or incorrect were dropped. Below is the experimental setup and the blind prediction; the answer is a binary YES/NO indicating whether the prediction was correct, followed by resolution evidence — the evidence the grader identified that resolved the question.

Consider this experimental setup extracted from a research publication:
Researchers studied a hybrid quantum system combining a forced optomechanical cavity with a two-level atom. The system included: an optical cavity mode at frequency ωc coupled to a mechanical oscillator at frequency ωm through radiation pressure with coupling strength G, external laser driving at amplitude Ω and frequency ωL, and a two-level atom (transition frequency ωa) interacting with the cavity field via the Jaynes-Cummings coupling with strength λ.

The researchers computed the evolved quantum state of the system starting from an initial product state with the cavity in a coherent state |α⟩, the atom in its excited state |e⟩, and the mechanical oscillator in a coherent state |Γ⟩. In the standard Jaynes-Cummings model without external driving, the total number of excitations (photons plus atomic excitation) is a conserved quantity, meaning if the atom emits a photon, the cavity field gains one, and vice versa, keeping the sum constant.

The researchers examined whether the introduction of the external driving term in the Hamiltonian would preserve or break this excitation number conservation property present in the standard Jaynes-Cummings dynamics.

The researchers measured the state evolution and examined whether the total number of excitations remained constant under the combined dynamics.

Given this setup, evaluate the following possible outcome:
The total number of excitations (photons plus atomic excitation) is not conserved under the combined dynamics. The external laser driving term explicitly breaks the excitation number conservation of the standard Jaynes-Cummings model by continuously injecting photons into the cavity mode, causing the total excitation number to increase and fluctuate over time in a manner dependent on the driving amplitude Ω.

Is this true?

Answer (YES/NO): YES